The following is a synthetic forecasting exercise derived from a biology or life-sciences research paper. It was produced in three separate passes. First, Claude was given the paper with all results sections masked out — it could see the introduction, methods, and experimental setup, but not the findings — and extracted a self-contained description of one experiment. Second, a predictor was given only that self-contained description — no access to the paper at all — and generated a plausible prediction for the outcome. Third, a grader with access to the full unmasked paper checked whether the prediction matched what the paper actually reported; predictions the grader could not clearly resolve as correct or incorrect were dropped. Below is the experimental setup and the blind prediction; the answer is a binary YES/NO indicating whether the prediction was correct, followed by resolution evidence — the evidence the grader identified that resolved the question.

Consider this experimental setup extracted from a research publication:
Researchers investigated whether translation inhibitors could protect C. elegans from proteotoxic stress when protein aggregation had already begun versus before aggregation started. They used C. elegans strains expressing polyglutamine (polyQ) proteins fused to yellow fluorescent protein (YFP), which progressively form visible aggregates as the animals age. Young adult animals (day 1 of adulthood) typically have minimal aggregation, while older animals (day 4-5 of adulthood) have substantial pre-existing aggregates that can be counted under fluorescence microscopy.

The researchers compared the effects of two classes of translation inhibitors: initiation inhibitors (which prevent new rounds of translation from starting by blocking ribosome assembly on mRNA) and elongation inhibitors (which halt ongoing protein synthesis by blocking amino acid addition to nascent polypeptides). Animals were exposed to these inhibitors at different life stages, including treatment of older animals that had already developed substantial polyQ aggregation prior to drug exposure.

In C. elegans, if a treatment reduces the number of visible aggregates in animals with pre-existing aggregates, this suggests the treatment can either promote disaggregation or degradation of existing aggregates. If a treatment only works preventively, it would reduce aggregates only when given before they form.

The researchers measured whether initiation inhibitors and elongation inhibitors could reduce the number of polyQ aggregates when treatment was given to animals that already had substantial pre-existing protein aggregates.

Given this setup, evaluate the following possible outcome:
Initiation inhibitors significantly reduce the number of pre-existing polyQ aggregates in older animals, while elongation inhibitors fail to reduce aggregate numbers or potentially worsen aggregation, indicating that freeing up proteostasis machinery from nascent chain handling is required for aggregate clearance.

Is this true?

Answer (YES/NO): NO